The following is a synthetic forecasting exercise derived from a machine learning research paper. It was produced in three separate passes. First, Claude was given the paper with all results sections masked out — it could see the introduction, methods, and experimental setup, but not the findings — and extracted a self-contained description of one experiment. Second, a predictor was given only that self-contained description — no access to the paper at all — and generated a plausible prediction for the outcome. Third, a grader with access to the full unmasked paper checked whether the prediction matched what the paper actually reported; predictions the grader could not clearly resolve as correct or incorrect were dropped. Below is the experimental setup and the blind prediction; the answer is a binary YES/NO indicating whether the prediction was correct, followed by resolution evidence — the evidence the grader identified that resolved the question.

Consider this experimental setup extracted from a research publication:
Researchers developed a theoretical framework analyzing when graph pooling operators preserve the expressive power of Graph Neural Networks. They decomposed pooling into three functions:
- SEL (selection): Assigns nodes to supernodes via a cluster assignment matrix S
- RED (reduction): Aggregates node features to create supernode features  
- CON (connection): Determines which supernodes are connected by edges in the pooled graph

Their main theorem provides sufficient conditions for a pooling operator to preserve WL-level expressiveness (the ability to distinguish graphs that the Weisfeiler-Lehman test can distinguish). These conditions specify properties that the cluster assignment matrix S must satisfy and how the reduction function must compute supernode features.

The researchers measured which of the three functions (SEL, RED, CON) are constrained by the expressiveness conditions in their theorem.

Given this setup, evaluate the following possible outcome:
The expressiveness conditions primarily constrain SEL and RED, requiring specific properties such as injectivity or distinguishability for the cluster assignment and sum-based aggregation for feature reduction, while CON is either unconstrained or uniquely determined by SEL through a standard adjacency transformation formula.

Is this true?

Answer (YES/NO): NO